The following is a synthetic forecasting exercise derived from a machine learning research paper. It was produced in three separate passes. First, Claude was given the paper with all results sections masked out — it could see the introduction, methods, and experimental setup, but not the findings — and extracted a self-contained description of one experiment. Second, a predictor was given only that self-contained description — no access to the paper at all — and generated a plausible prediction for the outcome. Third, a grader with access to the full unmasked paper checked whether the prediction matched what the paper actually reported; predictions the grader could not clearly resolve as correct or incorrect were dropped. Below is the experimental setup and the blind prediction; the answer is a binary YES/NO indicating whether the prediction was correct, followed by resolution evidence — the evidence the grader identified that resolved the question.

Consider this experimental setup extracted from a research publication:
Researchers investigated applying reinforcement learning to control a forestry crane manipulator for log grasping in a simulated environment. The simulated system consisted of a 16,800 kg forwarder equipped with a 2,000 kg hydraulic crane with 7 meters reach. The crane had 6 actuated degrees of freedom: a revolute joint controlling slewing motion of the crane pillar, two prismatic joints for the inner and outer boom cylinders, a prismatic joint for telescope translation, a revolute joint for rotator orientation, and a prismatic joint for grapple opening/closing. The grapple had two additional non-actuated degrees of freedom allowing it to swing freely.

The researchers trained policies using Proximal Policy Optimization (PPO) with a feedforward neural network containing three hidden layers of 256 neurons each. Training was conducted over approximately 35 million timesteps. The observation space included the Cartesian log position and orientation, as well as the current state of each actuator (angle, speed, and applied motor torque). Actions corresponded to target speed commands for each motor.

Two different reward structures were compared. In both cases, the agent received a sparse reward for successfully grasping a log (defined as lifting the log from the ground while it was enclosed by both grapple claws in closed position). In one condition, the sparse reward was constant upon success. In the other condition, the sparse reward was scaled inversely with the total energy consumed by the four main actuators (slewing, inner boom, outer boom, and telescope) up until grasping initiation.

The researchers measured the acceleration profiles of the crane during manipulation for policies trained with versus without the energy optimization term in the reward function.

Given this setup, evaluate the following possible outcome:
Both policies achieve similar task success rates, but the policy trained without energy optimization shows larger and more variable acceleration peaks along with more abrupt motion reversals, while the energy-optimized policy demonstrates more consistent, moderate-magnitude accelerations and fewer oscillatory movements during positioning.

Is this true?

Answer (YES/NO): NO